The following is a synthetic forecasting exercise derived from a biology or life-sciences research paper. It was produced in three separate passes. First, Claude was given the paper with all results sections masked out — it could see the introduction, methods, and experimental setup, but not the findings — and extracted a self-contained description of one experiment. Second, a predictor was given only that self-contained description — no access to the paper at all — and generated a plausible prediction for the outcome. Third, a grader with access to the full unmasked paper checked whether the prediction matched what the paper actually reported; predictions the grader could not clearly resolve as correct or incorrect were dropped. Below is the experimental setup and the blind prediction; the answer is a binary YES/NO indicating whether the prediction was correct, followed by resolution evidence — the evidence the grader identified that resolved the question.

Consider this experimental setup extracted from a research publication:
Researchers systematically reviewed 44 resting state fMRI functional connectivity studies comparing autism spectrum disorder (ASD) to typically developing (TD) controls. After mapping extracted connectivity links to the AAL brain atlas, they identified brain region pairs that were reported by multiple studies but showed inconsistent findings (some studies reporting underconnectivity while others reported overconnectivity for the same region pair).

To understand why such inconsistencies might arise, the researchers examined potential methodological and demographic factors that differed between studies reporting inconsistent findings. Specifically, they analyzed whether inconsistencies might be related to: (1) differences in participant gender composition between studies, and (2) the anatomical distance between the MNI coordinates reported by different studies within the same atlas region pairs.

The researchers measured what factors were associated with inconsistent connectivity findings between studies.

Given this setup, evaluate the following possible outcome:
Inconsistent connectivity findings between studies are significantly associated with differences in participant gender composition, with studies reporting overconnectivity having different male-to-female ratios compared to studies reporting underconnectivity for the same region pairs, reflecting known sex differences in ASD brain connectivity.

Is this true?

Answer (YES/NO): YES